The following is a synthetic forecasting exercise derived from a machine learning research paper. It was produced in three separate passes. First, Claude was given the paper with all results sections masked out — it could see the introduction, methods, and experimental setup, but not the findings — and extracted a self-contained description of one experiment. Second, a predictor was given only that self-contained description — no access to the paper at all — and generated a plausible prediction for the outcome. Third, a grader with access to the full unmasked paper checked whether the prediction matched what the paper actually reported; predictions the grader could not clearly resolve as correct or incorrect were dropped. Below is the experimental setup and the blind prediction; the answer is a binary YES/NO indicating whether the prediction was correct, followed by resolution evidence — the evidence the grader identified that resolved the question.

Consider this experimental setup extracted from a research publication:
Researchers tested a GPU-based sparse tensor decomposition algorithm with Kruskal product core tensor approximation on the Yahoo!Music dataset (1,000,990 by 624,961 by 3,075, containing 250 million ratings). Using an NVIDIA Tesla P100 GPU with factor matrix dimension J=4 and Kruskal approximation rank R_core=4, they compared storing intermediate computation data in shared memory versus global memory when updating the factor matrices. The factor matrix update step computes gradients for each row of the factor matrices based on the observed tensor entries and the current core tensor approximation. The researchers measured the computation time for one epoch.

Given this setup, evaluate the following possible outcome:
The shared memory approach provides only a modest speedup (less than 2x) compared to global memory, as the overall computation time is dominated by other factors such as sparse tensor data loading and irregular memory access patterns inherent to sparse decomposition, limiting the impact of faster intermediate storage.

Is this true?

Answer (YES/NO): YES